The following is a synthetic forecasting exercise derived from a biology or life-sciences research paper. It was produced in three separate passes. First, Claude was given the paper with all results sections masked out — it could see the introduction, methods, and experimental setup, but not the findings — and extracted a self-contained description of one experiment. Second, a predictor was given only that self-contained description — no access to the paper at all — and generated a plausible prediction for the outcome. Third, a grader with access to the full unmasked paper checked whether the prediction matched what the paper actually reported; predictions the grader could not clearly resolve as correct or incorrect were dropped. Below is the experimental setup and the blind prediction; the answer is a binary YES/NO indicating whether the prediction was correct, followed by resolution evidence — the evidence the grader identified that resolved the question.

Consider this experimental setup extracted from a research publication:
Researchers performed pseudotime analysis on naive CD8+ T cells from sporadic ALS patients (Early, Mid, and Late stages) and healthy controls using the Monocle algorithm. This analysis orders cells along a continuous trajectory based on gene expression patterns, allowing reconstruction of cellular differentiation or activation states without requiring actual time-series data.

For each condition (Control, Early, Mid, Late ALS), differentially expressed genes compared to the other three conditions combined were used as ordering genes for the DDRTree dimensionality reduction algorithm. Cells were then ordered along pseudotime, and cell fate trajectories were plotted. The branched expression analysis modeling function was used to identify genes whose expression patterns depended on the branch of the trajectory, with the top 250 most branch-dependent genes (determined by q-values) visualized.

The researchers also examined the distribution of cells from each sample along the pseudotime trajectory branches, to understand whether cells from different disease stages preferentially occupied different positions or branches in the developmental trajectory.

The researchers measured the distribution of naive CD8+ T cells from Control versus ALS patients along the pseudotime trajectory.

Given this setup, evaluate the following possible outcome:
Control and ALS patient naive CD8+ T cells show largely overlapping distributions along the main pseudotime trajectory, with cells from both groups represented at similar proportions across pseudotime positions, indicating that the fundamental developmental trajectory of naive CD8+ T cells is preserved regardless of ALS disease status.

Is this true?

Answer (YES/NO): NO